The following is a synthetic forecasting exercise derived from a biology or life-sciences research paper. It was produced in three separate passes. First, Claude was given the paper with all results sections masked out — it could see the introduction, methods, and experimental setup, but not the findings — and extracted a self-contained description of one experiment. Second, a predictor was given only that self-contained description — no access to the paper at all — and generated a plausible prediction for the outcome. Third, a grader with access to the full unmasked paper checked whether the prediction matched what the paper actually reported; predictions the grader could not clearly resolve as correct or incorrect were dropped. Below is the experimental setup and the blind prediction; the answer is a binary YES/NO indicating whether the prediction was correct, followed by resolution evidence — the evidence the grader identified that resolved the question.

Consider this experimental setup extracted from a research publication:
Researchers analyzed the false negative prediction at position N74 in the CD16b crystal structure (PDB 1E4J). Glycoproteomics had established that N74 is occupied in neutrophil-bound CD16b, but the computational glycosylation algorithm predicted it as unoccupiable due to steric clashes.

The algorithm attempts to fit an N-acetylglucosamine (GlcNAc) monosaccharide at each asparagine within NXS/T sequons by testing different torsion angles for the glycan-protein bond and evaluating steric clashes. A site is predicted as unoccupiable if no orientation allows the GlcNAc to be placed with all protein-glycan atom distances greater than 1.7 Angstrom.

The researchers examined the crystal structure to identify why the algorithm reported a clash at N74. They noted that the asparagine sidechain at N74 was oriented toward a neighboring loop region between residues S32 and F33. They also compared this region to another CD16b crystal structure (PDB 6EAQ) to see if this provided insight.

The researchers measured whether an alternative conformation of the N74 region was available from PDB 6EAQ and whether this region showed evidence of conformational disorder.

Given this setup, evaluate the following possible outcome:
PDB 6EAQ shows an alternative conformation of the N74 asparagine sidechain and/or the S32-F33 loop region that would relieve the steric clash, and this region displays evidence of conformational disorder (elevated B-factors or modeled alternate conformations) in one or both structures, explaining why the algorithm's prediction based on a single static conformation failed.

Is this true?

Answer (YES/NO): NO